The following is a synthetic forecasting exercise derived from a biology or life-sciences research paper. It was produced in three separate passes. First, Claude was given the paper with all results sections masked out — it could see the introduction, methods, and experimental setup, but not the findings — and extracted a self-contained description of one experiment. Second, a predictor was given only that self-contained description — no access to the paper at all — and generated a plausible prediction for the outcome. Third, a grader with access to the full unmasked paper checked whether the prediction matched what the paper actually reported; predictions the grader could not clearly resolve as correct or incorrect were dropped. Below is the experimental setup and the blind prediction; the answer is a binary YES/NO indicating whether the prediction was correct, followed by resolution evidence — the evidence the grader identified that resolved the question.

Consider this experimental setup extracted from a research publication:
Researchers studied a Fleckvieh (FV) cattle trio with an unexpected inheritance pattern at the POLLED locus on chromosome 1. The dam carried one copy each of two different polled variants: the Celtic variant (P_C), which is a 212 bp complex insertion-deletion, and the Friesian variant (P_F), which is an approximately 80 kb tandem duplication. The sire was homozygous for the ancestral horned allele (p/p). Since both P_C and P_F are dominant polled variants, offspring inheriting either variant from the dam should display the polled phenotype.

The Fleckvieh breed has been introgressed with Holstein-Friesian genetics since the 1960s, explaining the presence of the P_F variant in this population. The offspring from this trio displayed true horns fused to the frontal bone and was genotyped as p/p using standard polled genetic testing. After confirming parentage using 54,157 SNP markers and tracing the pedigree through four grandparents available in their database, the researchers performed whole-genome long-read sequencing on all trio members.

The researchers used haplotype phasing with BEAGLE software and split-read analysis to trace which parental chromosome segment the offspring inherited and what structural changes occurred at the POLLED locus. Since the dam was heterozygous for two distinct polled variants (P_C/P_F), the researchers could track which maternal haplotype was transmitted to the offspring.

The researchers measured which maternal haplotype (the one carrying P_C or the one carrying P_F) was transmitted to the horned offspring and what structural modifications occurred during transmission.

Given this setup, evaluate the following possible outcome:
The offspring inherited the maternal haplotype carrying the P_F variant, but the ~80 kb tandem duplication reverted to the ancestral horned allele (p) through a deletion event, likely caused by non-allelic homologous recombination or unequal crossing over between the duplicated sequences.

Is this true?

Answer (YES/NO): NO